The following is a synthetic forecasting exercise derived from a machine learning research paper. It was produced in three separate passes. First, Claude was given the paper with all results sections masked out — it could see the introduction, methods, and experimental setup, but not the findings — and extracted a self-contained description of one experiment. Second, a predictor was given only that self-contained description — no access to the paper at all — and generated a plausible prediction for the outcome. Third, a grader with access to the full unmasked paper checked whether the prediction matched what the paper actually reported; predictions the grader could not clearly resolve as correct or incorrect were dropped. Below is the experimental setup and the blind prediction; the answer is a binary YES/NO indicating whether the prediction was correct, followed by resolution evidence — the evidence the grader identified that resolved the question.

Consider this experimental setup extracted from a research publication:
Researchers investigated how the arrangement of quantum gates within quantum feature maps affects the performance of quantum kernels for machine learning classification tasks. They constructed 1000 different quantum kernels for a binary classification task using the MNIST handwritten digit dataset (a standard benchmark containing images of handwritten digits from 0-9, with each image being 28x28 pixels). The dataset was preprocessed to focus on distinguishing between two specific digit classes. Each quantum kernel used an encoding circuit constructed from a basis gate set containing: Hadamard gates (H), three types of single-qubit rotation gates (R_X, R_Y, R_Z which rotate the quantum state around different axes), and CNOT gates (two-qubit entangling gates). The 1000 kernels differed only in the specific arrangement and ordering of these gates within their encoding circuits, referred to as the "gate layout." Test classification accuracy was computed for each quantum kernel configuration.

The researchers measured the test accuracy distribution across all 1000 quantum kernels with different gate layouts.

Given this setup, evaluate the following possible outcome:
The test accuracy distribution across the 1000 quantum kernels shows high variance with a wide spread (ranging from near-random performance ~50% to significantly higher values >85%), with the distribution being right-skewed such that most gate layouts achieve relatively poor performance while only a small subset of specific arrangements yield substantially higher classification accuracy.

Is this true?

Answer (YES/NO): NO